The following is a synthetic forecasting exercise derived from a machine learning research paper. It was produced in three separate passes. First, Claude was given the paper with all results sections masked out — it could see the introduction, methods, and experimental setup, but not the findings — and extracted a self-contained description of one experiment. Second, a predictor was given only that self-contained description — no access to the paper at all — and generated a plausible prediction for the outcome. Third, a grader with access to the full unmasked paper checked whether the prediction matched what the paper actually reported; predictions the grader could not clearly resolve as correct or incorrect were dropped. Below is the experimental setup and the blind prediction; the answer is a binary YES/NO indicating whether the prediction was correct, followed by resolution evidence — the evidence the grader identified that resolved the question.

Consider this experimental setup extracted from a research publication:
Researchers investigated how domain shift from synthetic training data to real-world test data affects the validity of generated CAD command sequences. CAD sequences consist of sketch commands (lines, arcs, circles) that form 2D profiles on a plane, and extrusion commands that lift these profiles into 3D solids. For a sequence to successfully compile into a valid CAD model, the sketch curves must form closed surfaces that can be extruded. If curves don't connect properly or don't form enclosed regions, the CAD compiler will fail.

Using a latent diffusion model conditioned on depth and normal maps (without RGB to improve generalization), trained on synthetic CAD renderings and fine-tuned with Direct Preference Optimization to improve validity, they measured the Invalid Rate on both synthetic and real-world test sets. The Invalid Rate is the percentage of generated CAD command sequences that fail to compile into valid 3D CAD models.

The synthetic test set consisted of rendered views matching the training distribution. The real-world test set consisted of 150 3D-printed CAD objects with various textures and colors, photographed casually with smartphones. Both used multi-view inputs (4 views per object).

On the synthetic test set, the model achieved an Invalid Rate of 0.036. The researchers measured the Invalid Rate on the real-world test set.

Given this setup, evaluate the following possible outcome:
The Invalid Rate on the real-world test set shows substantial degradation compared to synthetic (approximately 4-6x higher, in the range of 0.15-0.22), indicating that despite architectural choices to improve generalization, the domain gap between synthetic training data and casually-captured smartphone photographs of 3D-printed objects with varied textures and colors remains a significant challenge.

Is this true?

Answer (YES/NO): NO